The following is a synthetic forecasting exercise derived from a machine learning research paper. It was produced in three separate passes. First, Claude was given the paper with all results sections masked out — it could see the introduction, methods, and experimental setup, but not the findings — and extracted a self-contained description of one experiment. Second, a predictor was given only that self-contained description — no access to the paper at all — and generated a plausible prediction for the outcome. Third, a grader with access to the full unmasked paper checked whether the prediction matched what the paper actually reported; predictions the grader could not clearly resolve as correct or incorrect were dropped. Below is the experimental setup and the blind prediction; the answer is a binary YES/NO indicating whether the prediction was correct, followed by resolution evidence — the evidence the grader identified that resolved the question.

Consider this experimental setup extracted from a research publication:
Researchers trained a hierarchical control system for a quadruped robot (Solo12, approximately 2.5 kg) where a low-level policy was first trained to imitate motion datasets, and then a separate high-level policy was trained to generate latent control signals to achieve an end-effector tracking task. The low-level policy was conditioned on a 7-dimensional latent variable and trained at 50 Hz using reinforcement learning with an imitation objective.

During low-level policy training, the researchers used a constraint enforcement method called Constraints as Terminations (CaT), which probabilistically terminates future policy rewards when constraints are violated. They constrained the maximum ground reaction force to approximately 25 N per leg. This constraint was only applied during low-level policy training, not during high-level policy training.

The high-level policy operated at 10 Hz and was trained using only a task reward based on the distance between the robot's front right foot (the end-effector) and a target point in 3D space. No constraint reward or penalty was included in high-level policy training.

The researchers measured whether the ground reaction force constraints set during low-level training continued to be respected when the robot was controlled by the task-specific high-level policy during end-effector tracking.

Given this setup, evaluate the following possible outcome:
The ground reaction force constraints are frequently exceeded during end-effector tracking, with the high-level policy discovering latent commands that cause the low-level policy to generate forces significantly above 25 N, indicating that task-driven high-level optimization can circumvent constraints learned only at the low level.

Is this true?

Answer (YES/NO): NO